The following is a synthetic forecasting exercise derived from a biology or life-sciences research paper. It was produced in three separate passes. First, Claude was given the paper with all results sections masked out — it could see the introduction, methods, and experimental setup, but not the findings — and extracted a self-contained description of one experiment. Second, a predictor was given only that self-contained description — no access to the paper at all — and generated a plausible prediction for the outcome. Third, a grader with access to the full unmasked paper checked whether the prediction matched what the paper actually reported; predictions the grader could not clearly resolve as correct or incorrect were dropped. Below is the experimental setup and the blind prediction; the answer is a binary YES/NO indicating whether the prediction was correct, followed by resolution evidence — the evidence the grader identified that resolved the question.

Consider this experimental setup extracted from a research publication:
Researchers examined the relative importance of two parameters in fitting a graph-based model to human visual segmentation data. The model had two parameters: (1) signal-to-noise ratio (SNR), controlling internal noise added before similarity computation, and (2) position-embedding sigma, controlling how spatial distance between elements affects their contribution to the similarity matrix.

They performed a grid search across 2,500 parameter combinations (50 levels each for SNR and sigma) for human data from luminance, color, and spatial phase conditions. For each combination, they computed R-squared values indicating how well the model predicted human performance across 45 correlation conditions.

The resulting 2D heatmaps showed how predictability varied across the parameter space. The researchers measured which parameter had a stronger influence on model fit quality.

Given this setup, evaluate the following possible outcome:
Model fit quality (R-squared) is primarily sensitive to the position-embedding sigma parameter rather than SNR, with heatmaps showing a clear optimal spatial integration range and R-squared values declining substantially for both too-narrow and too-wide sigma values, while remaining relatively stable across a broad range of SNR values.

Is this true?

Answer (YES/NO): NO